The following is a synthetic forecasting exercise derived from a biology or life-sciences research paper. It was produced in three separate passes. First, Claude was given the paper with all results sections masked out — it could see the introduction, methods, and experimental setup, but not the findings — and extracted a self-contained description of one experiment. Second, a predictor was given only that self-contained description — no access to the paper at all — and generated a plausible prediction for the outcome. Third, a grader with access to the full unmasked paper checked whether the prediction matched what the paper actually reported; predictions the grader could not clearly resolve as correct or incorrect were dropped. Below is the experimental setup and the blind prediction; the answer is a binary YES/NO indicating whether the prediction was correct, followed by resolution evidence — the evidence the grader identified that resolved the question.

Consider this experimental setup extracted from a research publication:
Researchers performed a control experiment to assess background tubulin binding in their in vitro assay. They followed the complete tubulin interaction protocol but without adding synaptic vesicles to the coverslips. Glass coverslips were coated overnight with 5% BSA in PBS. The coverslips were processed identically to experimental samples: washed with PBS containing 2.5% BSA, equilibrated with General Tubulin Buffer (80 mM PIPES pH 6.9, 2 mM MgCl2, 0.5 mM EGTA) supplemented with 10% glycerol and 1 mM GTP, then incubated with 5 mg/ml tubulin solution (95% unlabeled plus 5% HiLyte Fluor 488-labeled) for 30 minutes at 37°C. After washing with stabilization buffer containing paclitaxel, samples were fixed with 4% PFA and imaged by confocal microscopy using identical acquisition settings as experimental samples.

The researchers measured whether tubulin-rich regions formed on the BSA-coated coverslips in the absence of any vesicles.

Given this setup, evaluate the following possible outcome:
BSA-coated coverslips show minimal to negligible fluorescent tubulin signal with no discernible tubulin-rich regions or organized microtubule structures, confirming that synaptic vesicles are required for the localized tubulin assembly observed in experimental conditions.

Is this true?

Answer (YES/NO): NO